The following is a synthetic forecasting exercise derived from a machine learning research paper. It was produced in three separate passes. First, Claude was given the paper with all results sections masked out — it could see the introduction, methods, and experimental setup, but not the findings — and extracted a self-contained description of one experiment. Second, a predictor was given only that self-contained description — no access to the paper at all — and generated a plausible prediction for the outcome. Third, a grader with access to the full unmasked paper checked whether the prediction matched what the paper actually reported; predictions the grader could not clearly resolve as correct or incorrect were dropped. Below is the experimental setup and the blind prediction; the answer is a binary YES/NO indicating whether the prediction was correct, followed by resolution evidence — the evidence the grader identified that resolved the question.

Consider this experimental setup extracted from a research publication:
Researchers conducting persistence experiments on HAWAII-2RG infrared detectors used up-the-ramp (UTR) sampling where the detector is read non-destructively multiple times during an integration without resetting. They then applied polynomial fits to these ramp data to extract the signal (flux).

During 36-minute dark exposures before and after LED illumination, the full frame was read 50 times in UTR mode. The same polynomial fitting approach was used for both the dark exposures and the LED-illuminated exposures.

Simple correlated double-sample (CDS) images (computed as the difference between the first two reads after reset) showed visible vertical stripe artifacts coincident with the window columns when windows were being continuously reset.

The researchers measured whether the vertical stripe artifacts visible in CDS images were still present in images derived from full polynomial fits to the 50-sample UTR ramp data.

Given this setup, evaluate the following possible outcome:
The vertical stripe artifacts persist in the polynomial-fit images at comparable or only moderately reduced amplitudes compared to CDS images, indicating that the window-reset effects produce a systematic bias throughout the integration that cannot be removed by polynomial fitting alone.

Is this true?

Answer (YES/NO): NO